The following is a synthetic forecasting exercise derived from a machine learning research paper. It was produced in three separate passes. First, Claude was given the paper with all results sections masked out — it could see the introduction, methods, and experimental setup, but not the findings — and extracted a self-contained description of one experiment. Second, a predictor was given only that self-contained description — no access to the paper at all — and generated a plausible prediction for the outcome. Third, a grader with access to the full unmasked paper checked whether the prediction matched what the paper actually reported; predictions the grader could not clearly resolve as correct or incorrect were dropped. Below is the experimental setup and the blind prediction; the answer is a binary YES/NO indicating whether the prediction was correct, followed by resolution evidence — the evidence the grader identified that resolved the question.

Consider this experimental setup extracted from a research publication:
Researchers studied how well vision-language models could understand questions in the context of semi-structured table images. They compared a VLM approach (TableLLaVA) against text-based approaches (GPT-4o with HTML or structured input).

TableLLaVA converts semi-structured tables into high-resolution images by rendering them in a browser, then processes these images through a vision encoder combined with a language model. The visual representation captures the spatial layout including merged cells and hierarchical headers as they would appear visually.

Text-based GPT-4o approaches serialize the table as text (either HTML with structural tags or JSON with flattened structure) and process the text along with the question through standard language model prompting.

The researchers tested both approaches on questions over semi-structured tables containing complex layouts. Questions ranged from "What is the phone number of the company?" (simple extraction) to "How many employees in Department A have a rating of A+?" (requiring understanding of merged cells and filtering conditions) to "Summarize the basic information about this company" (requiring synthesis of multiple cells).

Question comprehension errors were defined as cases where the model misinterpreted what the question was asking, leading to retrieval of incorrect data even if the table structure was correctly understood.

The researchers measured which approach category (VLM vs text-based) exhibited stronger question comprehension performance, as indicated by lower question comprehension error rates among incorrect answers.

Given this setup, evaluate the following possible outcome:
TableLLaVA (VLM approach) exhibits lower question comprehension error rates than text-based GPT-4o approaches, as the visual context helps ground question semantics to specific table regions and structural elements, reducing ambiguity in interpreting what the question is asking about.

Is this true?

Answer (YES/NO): NO